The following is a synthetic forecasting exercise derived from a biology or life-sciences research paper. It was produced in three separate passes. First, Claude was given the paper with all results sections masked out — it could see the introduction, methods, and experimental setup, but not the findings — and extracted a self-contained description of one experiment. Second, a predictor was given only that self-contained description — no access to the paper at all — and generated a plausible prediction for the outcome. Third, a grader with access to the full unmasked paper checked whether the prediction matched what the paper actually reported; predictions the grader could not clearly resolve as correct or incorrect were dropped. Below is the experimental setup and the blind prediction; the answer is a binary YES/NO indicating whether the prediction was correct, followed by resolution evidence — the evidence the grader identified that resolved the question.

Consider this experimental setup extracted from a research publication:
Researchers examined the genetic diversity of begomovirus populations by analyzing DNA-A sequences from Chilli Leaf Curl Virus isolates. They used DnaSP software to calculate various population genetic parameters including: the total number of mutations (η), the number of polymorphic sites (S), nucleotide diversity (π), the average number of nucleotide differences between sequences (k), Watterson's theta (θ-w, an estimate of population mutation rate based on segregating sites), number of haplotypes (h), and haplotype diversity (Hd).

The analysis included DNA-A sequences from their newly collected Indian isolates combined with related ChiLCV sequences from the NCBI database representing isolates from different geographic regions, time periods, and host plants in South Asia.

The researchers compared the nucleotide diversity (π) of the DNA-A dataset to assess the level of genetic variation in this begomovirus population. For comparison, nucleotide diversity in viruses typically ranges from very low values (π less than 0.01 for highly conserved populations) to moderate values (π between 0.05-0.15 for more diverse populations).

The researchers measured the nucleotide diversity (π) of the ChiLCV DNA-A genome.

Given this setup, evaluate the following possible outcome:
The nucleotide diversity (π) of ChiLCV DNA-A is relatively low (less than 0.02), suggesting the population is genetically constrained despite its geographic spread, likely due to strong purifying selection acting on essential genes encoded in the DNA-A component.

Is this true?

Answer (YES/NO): NO